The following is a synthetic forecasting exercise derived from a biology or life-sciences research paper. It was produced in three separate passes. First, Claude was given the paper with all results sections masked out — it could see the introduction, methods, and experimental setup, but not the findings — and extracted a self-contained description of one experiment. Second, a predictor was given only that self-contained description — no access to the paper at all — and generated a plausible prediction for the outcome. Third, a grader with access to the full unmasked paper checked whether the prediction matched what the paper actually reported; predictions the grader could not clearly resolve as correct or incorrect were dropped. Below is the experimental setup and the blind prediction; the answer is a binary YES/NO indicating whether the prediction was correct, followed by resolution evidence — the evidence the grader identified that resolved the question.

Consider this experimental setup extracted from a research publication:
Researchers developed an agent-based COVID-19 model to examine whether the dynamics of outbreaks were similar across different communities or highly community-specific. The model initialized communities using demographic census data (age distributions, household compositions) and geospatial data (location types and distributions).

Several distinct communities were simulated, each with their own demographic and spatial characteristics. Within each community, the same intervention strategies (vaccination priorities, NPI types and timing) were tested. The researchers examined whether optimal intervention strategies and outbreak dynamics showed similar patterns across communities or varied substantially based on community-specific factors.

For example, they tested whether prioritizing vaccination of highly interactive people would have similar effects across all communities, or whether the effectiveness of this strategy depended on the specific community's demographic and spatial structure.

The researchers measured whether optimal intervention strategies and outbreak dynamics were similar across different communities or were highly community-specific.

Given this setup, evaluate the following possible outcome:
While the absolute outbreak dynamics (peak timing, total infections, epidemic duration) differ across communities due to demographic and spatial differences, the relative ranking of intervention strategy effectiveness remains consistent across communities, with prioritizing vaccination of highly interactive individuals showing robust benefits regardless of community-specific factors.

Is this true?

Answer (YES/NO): NO